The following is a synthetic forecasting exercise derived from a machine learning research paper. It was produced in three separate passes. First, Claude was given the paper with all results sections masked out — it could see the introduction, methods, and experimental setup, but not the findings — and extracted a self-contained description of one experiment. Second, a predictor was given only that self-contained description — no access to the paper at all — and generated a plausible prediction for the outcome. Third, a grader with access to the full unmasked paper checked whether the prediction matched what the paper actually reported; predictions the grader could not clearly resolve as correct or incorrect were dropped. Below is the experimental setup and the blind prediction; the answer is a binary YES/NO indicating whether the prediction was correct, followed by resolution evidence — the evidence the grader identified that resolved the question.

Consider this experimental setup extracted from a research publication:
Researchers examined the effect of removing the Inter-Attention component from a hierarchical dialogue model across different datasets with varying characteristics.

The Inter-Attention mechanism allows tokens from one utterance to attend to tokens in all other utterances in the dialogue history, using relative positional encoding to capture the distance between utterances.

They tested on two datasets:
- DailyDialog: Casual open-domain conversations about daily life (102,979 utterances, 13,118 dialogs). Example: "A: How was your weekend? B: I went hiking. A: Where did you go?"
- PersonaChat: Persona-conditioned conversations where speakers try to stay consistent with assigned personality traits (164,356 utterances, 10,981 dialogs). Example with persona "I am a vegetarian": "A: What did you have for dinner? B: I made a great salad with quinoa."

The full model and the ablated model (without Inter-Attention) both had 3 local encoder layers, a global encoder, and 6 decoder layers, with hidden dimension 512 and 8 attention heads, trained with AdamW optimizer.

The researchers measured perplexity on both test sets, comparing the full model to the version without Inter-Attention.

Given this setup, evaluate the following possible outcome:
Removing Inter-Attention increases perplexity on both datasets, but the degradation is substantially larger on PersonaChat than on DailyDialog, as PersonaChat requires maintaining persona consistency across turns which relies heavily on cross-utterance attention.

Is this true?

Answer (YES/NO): NO